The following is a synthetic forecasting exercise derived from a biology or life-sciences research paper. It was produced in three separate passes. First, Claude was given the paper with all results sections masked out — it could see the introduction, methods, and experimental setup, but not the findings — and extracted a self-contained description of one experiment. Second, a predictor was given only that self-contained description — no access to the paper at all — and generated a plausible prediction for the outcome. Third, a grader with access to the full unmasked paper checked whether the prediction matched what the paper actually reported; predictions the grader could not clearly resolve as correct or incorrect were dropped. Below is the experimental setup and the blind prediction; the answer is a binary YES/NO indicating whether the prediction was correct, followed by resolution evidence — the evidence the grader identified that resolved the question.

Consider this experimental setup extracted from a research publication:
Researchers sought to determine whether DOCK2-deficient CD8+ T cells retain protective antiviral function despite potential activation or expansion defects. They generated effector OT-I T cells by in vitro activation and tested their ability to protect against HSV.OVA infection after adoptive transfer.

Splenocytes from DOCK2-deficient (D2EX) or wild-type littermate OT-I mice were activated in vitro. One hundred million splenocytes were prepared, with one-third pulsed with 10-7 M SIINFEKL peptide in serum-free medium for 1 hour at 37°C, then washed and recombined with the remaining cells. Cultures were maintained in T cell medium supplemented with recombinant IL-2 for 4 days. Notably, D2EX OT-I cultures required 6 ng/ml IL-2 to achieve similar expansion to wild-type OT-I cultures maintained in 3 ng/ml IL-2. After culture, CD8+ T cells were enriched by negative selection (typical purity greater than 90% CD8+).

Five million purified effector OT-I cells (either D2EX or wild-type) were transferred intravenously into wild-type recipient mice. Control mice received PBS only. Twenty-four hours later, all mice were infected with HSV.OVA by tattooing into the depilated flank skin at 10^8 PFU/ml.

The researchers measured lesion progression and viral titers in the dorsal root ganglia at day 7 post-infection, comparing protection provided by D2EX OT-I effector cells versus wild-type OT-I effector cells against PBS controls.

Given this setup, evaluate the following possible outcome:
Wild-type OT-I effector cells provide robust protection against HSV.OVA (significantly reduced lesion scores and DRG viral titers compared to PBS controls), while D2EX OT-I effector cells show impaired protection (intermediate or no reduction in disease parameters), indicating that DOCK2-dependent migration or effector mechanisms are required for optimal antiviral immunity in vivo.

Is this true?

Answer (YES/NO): YES